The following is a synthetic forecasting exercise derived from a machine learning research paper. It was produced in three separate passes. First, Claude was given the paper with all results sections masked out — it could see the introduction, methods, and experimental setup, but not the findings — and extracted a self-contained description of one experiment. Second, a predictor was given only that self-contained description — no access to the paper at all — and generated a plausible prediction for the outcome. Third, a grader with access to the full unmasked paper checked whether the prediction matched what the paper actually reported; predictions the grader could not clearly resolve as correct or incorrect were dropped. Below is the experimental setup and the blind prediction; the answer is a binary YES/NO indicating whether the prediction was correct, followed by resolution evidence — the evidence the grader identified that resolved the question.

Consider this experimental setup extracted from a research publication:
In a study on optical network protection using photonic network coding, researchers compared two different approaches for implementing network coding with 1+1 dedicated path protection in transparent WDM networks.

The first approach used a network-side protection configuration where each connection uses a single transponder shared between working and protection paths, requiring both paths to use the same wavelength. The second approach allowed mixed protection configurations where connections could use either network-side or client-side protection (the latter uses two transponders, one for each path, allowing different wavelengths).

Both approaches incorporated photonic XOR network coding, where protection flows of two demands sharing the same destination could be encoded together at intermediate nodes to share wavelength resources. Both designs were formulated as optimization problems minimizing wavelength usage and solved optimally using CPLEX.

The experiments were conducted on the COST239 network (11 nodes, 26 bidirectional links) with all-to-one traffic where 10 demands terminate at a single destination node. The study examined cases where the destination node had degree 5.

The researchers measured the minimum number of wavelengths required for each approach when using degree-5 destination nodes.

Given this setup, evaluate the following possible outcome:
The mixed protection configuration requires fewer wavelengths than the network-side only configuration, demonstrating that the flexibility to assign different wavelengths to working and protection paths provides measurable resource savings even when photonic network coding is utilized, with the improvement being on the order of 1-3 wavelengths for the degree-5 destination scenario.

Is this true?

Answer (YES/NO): YES